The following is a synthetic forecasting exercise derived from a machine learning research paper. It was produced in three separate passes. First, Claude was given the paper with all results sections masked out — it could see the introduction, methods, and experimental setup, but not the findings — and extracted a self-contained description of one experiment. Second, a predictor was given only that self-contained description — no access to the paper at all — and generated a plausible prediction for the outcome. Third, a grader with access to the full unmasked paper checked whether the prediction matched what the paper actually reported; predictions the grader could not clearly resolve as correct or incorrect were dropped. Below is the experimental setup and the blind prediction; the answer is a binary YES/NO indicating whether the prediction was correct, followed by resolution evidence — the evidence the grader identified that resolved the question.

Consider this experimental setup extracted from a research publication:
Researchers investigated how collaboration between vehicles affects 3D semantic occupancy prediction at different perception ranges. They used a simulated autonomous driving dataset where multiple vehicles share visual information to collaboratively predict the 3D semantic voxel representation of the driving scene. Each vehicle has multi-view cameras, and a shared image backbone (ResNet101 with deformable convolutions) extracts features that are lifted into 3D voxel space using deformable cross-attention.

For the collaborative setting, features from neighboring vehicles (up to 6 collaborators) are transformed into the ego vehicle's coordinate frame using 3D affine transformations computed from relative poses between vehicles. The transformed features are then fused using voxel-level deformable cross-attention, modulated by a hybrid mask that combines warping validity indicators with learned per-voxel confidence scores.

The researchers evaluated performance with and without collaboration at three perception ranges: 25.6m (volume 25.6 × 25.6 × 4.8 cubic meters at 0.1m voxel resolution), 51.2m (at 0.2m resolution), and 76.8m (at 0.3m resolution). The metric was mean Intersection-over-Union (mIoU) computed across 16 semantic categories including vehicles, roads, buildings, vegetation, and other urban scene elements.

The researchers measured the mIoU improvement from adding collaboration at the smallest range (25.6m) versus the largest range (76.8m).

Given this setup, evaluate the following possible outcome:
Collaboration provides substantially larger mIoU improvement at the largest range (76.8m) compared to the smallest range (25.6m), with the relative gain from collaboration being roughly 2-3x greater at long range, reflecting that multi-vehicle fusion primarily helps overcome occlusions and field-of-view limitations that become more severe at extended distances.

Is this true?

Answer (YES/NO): YES